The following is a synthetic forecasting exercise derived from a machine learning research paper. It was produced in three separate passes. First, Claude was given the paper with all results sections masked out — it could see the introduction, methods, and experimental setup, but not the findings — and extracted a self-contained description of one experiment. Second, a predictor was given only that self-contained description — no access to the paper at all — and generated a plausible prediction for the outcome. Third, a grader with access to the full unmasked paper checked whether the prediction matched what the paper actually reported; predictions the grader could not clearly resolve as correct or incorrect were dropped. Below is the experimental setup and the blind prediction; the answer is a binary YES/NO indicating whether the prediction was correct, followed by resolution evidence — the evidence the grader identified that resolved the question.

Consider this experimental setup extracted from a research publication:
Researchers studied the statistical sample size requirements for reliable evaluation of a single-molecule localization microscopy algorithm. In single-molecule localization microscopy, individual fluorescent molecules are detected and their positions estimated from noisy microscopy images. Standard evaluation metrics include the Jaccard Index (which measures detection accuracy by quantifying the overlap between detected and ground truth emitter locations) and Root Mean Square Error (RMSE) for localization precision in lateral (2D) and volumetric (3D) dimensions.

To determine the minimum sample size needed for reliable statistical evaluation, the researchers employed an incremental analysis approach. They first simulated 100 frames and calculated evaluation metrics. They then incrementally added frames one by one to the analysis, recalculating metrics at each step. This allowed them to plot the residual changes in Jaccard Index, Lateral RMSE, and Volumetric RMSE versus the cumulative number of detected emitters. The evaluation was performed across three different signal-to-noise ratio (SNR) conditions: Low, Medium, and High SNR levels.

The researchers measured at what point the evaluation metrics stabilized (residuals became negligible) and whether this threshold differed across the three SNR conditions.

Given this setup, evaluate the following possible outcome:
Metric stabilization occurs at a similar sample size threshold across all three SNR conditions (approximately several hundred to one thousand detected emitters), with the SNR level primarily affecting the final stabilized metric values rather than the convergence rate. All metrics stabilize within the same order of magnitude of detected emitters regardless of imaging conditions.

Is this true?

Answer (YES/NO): NO